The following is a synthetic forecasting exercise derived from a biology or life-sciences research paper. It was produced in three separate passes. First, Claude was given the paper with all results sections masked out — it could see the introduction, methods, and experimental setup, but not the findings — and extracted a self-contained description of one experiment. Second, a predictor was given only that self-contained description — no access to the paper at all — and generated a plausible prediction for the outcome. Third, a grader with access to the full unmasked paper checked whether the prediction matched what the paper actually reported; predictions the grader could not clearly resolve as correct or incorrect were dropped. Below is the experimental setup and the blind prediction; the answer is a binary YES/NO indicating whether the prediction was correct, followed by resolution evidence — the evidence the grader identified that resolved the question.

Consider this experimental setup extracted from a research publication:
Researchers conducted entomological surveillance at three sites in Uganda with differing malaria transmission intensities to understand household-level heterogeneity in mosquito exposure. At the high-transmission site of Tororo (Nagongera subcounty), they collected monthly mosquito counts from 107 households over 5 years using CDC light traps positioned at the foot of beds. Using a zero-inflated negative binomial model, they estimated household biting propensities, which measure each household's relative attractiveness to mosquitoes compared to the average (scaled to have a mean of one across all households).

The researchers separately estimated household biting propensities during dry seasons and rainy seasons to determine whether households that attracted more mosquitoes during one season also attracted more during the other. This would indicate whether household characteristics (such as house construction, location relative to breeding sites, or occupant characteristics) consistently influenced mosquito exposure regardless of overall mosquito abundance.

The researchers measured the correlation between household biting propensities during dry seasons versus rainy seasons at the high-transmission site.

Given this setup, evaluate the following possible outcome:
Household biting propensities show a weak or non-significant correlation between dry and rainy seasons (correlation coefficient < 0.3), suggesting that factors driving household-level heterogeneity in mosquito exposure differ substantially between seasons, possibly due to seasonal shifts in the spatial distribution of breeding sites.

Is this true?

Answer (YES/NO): NO